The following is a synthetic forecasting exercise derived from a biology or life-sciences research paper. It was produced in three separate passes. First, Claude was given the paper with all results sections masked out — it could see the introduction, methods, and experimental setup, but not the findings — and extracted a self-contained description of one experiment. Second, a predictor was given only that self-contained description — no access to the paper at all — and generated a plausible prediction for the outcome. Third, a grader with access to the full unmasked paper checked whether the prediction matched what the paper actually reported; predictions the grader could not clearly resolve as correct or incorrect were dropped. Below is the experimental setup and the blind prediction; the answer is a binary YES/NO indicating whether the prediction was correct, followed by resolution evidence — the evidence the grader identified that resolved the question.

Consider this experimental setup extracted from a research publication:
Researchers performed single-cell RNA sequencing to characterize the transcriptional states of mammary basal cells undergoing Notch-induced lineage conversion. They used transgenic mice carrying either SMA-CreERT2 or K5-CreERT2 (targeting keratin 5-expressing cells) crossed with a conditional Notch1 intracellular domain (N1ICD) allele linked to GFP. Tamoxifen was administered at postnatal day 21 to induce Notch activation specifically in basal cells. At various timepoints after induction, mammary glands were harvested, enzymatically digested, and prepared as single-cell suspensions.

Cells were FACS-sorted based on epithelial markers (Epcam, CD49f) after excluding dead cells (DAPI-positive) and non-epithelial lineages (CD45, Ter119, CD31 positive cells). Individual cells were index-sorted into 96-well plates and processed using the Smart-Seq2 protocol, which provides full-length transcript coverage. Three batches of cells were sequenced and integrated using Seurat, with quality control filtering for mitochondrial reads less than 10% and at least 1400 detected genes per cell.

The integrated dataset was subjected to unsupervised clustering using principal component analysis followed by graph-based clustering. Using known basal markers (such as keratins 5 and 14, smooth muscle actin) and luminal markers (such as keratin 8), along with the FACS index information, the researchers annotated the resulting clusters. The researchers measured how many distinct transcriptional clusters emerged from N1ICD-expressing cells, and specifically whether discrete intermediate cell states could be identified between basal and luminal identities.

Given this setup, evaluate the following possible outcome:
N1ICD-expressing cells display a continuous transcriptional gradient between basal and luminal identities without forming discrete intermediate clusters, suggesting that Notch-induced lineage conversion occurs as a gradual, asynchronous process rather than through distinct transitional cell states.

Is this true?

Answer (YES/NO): NO